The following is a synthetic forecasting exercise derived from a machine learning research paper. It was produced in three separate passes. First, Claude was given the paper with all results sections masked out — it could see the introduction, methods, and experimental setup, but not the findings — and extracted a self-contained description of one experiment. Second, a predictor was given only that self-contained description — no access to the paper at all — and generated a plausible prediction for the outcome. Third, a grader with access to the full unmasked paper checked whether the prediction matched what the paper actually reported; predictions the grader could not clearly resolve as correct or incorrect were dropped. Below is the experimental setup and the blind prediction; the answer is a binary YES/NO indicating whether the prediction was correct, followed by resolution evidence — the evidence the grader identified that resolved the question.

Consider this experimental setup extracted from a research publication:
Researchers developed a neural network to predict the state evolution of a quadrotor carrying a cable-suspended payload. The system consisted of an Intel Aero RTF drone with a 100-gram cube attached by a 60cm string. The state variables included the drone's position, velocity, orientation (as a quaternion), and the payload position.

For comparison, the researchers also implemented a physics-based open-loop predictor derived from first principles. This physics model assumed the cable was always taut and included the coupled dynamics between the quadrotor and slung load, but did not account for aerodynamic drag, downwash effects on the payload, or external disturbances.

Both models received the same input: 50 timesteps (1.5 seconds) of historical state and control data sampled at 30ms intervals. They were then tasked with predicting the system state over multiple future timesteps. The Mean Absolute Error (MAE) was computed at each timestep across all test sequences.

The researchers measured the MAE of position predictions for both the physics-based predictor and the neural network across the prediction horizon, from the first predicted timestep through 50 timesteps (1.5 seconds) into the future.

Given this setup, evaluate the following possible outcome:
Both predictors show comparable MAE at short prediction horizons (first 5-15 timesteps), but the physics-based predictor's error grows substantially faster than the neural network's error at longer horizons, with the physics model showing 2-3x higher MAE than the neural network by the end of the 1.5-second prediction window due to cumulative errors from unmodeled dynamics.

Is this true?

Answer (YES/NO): NO